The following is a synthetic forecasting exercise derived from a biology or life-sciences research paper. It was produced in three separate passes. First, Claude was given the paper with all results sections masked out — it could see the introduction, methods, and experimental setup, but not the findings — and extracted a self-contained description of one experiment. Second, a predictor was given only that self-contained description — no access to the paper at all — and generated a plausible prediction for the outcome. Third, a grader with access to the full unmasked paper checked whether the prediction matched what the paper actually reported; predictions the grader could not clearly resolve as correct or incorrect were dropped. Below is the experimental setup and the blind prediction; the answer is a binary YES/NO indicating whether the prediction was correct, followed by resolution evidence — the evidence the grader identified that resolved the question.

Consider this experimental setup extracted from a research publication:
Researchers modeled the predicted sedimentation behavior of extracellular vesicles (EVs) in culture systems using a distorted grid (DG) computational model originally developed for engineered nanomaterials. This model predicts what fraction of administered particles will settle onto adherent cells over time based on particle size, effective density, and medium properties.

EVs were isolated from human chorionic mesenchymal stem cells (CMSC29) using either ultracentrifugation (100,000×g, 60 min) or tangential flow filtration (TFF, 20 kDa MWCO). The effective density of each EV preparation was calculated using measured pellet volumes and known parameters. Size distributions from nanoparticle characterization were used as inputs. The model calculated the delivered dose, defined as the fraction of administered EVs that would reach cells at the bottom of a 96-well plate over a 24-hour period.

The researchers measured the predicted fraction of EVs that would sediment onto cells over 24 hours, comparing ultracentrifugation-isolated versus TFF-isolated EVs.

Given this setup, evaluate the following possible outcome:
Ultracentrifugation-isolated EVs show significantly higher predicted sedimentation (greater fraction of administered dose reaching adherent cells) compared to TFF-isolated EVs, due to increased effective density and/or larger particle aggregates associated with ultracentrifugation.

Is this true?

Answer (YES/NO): YES